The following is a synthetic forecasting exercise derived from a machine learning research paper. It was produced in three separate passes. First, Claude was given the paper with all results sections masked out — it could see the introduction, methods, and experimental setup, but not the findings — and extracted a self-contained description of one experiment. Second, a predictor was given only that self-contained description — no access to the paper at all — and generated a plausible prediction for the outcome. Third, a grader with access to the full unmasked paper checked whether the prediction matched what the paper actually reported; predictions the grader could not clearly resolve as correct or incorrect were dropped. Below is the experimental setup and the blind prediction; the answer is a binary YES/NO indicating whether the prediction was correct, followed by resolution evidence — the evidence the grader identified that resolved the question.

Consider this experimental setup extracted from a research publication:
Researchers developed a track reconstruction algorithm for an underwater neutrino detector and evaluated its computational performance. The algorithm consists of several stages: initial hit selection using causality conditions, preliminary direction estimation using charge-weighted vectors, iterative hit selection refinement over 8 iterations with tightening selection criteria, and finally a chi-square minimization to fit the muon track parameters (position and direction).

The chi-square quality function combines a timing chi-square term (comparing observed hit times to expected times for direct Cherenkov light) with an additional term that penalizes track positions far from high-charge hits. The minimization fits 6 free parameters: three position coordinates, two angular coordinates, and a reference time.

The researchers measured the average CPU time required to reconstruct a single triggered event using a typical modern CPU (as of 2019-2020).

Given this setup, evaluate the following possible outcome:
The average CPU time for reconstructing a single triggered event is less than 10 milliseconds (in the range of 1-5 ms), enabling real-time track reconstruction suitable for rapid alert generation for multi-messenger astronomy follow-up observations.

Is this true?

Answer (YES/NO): NO